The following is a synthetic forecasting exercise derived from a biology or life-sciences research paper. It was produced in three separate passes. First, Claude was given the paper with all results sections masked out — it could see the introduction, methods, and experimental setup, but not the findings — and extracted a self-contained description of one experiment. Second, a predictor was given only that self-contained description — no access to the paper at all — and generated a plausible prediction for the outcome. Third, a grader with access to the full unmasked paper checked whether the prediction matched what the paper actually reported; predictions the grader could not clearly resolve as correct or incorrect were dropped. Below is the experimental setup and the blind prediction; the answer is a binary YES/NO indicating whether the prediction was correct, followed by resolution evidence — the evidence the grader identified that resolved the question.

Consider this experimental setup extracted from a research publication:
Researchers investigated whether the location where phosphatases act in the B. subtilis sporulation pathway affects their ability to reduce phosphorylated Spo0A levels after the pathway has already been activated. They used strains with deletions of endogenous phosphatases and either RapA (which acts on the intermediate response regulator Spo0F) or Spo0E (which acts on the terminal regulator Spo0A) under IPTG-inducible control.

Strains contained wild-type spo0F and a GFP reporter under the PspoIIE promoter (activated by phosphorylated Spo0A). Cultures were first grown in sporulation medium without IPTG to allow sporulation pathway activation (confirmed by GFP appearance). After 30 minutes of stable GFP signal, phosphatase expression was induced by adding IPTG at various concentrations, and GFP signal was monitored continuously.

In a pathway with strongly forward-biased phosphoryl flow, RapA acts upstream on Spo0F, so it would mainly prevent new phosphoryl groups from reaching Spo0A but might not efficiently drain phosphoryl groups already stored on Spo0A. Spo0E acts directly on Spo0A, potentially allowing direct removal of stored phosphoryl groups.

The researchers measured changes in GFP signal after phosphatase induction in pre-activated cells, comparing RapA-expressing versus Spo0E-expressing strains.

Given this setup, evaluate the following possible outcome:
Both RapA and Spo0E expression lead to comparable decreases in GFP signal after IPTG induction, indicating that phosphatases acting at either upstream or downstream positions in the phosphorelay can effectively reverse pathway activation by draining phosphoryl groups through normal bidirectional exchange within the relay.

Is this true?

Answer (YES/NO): NO